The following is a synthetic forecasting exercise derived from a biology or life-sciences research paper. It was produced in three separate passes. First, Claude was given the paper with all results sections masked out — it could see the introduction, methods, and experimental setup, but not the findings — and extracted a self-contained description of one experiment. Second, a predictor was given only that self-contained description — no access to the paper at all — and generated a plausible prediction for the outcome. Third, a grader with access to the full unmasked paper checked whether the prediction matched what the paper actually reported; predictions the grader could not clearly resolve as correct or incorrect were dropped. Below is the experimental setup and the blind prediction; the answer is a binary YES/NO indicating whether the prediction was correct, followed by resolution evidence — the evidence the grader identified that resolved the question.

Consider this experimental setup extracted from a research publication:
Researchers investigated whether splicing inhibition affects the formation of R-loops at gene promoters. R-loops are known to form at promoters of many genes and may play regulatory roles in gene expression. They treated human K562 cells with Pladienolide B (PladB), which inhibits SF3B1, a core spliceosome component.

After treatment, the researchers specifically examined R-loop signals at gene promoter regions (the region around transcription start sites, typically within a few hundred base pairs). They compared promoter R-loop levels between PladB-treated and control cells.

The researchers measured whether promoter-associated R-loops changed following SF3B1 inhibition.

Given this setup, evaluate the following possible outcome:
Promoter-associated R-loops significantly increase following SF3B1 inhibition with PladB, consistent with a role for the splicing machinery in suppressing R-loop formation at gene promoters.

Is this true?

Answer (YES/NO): NO